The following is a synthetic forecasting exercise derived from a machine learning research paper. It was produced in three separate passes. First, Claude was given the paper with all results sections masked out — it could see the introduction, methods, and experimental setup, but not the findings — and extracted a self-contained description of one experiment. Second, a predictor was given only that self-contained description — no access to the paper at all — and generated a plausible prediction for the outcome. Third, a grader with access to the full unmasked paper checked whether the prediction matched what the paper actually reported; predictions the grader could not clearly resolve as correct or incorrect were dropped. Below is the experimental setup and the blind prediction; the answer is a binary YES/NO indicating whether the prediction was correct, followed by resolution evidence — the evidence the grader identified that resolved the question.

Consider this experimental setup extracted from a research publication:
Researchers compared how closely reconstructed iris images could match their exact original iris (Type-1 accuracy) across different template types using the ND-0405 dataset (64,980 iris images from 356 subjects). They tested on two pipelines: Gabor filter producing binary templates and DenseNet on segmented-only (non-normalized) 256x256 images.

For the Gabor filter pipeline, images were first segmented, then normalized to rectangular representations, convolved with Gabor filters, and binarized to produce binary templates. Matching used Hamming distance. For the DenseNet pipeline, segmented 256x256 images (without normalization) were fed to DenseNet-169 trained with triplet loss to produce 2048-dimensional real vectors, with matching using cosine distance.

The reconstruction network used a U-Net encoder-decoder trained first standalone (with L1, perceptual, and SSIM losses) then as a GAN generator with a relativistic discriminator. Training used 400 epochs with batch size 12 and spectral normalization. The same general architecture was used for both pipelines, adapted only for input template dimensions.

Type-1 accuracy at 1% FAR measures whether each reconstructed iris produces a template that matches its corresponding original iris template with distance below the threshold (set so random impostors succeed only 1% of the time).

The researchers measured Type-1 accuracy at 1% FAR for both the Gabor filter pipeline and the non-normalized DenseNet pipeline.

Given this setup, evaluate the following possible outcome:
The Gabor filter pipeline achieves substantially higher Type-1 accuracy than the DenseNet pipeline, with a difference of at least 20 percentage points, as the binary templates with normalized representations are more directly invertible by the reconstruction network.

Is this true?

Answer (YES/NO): YES